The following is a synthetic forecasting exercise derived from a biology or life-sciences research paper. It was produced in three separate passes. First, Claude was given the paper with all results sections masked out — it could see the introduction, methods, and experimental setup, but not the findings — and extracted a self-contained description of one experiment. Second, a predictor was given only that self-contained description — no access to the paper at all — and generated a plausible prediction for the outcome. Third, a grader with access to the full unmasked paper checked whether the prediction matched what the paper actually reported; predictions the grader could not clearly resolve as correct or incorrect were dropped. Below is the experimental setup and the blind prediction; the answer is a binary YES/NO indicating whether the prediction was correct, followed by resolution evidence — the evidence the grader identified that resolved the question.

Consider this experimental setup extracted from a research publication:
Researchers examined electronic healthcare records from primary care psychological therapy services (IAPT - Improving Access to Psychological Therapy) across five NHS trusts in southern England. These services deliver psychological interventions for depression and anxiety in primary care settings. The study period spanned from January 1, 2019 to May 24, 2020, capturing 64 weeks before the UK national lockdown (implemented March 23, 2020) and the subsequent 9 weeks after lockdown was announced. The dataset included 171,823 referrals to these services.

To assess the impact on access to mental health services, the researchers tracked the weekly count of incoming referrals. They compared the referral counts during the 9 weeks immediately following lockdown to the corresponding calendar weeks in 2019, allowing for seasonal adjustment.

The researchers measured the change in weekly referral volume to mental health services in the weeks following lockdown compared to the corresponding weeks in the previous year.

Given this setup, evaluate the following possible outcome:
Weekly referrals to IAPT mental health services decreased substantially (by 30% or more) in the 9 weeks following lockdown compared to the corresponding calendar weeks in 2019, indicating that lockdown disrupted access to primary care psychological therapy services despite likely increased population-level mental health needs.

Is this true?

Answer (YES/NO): YES